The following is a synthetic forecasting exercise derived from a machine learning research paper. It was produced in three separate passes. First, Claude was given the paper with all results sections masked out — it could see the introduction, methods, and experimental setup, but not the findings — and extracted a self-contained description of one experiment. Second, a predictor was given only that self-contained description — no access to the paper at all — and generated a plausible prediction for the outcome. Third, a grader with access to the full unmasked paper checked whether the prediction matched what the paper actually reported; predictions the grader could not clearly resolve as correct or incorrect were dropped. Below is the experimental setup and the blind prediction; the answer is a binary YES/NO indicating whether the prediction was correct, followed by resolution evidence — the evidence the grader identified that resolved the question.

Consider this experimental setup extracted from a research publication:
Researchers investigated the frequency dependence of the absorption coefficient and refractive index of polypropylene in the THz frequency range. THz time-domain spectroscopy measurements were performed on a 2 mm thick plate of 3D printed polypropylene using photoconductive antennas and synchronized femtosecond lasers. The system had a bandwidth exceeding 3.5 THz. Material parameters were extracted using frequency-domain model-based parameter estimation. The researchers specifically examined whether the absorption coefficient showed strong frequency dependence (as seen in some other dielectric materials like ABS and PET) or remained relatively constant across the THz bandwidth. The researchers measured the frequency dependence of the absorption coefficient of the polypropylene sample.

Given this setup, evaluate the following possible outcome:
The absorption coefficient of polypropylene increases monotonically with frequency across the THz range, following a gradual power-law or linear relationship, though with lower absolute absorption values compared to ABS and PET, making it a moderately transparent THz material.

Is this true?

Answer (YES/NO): NO